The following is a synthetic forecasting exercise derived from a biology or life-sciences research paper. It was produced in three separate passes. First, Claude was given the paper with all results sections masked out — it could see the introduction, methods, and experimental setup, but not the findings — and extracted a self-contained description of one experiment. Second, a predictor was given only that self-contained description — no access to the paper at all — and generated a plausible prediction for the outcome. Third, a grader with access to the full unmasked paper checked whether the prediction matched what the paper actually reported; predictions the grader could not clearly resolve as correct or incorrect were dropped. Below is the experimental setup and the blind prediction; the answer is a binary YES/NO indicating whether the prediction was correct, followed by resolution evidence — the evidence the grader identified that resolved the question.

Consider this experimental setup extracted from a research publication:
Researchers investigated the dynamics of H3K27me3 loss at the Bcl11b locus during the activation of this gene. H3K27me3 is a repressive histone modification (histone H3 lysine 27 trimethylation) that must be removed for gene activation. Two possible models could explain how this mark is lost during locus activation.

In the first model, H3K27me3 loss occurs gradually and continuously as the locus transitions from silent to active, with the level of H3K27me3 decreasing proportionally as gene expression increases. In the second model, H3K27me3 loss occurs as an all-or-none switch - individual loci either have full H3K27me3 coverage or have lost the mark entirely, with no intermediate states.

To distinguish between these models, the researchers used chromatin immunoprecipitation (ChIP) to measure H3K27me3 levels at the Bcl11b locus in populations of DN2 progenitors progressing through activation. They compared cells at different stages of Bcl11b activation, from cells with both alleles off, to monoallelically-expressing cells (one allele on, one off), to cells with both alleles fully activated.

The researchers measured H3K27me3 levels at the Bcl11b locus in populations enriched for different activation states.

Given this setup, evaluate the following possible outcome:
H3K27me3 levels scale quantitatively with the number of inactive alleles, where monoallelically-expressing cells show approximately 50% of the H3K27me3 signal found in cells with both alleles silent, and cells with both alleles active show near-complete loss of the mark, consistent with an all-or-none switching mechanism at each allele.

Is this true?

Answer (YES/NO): YES